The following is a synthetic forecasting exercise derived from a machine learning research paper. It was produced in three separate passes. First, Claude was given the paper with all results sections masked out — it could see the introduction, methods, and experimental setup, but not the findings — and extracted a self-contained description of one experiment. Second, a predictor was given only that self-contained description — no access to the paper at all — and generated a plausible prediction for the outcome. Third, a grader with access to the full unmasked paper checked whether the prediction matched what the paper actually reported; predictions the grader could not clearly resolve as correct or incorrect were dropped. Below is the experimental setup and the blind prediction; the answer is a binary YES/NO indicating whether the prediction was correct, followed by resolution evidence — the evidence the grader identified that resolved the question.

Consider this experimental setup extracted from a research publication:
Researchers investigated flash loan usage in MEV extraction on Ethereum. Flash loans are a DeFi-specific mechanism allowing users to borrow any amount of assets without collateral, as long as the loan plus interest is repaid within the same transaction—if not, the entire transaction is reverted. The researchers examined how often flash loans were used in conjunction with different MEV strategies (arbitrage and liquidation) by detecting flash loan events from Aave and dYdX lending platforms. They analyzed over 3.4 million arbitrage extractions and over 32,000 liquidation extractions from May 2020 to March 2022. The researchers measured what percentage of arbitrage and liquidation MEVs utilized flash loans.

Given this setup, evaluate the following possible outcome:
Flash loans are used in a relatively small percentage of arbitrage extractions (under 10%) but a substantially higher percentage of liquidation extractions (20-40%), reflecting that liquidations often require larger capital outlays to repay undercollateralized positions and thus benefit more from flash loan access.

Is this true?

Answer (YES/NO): NO